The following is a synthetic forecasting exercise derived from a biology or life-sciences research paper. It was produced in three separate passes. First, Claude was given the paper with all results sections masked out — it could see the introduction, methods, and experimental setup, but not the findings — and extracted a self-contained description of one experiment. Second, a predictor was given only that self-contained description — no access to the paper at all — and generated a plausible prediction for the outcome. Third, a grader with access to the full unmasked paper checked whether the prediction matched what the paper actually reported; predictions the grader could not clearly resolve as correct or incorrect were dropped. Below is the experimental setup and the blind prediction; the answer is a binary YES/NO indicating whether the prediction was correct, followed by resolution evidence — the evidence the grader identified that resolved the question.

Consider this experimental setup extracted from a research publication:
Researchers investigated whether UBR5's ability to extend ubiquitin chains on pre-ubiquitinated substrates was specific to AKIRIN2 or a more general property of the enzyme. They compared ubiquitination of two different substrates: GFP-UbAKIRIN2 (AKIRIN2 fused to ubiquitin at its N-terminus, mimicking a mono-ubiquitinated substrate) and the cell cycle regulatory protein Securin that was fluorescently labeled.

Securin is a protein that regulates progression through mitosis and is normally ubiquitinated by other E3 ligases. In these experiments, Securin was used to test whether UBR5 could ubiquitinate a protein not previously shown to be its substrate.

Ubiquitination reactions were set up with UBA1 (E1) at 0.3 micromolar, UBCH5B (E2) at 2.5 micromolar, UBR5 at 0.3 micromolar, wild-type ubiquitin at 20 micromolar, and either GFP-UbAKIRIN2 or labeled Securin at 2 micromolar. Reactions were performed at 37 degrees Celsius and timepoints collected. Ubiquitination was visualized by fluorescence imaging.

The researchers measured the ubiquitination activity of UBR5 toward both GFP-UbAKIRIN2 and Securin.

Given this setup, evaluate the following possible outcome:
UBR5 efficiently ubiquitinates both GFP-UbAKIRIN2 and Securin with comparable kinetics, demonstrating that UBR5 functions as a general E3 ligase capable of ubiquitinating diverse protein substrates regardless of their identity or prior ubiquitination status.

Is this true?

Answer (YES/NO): NO